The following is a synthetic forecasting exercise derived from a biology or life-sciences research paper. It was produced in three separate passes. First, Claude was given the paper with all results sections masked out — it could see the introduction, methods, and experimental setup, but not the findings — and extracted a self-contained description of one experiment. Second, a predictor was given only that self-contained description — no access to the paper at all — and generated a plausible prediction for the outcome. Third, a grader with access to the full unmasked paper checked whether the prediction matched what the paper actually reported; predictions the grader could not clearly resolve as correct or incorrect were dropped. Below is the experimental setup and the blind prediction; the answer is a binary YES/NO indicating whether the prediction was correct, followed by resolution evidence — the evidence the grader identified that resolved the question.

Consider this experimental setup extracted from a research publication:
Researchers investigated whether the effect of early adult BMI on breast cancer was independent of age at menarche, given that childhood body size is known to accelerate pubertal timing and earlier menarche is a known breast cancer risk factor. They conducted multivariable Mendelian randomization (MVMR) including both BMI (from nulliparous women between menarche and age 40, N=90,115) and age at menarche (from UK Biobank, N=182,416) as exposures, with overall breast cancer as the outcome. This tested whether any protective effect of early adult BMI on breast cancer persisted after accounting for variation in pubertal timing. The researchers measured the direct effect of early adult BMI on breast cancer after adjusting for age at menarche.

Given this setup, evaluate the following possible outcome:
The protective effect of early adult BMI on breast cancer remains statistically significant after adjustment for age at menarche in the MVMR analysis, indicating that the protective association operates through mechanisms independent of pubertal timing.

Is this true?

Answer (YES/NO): YES